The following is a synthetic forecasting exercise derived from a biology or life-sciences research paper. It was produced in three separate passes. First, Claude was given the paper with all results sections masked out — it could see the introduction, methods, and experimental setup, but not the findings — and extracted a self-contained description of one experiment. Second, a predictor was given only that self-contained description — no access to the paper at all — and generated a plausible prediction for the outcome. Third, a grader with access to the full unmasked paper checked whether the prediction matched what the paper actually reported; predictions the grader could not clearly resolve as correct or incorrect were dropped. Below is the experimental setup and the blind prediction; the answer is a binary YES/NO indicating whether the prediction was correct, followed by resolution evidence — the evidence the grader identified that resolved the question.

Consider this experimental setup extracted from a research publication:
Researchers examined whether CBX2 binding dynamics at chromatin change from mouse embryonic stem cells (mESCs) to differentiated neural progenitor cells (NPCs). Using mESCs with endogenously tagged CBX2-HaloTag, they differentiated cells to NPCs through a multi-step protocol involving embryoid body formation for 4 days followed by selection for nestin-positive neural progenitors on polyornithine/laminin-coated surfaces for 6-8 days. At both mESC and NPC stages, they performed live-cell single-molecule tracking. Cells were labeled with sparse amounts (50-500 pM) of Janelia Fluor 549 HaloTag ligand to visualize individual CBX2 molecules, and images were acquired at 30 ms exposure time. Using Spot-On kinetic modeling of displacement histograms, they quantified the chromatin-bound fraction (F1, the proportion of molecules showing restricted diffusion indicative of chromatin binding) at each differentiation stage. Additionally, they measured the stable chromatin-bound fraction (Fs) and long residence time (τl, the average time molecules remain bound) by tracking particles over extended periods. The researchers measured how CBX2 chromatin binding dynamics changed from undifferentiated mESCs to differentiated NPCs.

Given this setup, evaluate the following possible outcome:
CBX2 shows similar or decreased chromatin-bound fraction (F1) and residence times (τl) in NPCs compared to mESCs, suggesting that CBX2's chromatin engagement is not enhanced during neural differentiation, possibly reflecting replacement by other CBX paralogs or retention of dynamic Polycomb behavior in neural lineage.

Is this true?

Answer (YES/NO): NO